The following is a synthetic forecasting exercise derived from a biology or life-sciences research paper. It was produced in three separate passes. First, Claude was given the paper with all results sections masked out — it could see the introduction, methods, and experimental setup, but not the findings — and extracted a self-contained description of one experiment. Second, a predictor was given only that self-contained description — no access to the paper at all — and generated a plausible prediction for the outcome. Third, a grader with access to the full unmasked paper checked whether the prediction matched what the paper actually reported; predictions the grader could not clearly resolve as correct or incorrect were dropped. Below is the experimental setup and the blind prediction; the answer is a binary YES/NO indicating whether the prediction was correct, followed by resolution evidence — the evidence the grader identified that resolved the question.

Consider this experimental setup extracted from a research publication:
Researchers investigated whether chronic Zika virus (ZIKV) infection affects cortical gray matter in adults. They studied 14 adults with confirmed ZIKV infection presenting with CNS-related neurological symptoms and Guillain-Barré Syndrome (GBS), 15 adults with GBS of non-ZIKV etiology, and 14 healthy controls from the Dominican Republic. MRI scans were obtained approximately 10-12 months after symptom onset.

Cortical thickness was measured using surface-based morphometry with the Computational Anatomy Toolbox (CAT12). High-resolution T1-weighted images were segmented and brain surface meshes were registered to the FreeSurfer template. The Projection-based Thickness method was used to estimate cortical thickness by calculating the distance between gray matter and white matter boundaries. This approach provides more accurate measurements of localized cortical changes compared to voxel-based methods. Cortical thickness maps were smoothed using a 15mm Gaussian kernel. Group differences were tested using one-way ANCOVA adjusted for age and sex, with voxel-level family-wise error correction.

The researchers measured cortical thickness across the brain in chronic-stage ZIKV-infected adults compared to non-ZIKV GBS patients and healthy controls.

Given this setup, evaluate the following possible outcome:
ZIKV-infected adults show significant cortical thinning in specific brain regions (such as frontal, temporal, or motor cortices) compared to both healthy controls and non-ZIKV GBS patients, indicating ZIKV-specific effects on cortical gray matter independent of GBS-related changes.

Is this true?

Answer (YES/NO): NO